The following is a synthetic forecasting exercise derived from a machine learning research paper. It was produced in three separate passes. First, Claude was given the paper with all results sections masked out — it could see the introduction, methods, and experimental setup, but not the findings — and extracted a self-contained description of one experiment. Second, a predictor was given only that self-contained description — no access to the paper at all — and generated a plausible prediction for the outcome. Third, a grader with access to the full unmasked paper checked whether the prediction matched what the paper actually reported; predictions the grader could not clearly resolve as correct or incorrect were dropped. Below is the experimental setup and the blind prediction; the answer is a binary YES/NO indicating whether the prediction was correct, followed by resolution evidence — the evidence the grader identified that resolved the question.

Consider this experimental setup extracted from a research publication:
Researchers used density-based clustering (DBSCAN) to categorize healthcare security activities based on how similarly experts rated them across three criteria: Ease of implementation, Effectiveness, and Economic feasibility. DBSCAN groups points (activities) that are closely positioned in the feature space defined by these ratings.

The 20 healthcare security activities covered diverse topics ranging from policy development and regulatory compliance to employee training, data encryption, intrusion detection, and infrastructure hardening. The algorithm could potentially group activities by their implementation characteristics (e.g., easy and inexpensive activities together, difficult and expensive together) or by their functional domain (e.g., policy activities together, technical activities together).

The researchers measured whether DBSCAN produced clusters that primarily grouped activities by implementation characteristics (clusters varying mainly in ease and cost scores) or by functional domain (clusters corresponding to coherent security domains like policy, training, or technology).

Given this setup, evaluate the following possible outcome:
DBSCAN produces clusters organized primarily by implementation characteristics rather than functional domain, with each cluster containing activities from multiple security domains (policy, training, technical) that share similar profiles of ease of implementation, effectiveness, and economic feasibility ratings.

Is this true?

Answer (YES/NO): NO